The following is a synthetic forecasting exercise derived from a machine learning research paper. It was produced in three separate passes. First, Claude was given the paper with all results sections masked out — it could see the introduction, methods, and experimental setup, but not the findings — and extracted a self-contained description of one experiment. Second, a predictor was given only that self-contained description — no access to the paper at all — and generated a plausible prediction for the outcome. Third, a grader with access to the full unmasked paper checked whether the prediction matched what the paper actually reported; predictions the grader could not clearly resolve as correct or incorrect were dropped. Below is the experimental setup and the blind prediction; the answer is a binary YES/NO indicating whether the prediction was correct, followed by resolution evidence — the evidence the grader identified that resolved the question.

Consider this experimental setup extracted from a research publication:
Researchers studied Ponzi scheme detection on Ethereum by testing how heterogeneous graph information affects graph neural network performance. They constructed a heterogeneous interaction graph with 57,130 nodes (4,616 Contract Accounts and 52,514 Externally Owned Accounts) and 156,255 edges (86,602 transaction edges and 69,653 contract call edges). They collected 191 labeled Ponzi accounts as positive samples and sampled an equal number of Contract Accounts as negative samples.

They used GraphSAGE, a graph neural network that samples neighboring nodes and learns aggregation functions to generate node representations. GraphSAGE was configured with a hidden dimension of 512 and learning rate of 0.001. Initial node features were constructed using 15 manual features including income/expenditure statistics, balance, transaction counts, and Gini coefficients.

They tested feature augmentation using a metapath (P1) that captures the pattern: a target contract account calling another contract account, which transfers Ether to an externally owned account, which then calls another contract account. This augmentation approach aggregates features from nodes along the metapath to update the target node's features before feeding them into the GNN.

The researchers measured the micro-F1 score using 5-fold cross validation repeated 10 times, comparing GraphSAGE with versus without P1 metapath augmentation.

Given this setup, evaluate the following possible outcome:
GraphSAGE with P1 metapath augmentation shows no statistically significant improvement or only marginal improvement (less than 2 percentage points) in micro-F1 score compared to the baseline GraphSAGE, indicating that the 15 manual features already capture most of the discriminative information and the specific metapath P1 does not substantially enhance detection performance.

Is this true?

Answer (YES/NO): NO